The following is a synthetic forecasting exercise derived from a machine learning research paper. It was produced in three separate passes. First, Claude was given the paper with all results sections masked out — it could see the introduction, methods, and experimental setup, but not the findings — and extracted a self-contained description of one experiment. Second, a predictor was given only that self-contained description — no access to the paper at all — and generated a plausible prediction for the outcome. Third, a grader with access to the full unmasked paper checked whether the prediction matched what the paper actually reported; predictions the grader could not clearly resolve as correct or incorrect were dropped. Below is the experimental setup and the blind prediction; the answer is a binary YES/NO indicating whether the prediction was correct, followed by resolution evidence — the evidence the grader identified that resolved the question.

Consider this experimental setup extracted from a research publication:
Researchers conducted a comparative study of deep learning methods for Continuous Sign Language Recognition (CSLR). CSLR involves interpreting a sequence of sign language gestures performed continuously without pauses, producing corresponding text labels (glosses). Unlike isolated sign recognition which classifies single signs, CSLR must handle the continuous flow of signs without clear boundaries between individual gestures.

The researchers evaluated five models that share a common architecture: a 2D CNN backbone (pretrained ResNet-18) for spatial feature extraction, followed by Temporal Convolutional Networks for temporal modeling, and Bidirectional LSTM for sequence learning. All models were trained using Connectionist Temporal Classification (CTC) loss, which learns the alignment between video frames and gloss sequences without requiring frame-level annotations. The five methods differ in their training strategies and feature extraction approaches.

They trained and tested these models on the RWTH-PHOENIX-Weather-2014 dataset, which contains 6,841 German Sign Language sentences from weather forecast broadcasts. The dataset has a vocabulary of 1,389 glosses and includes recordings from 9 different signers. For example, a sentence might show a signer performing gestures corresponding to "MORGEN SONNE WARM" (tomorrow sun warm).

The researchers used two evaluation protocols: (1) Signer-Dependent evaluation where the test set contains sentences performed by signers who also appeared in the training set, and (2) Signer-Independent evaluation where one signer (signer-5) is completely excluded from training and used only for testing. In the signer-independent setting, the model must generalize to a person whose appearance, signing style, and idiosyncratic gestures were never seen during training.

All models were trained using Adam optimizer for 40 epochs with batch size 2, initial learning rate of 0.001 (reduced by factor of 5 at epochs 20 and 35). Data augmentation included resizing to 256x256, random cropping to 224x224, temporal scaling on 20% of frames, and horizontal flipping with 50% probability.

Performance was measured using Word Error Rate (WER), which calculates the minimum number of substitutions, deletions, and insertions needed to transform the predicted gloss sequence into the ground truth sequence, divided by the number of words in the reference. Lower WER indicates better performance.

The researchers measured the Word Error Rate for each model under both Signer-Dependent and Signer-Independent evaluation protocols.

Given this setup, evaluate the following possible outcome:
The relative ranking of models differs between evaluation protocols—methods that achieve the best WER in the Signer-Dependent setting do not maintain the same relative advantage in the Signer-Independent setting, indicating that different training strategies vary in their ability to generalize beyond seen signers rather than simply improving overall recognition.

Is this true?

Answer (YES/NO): NO